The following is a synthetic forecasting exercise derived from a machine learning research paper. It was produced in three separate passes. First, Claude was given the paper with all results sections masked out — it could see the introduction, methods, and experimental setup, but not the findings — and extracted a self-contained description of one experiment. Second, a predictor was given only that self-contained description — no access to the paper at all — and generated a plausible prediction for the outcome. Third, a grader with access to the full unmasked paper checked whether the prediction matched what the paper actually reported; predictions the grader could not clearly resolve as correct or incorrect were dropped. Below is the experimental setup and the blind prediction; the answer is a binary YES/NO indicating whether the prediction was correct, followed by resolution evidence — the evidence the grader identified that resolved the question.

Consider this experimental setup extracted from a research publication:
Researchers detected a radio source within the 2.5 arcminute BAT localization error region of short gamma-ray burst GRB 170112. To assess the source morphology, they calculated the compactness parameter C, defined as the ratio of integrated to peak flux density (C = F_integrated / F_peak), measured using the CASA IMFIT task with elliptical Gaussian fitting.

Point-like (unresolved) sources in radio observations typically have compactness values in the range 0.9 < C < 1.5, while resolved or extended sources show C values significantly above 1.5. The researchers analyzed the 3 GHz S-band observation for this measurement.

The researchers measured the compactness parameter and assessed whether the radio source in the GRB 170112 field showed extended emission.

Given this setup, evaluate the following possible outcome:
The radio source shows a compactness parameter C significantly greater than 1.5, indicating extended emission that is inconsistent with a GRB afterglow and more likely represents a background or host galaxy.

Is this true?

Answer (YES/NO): NO